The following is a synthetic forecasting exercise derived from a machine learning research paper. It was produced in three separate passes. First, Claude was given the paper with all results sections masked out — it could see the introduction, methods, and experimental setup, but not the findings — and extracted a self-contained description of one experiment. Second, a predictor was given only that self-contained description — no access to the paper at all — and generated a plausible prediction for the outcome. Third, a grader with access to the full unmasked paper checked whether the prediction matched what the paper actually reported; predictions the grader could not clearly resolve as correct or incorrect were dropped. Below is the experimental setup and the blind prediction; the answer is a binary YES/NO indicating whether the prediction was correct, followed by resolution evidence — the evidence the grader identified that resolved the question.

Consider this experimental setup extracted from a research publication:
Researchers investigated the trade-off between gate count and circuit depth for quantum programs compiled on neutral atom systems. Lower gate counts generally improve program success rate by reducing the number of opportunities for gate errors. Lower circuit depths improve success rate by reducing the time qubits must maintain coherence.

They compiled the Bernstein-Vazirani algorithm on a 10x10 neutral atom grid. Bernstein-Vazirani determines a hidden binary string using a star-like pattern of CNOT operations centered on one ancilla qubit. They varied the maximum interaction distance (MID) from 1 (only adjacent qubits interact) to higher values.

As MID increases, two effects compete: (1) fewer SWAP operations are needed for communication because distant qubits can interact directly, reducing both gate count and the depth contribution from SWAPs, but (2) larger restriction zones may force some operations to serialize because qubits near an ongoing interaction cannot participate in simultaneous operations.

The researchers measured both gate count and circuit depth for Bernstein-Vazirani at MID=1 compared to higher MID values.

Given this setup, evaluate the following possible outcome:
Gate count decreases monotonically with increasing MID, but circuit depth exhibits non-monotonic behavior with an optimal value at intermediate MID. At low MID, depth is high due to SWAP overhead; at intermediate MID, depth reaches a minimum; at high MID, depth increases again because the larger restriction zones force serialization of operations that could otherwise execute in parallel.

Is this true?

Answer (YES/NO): NO